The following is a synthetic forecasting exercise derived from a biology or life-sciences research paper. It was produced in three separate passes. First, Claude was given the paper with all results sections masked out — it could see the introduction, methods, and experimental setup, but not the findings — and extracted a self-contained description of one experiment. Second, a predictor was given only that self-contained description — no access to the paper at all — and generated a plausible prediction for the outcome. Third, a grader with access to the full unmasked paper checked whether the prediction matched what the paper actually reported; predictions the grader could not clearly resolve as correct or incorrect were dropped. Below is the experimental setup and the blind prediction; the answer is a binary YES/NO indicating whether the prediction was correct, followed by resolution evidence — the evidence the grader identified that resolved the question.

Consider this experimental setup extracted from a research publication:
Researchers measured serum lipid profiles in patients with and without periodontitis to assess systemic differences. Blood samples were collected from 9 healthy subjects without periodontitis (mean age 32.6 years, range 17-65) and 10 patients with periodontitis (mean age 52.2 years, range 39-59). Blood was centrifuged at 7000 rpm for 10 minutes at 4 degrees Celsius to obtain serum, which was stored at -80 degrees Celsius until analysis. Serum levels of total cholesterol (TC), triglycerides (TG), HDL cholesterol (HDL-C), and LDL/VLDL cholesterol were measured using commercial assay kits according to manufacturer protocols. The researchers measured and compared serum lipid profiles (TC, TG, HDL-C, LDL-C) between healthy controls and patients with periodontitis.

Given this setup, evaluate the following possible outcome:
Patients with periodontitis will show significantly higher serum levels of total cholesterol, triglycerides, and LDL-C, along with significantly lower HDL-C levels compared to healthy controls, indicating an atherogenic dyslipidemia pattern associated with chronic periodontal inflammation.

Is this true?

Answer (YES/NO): NO